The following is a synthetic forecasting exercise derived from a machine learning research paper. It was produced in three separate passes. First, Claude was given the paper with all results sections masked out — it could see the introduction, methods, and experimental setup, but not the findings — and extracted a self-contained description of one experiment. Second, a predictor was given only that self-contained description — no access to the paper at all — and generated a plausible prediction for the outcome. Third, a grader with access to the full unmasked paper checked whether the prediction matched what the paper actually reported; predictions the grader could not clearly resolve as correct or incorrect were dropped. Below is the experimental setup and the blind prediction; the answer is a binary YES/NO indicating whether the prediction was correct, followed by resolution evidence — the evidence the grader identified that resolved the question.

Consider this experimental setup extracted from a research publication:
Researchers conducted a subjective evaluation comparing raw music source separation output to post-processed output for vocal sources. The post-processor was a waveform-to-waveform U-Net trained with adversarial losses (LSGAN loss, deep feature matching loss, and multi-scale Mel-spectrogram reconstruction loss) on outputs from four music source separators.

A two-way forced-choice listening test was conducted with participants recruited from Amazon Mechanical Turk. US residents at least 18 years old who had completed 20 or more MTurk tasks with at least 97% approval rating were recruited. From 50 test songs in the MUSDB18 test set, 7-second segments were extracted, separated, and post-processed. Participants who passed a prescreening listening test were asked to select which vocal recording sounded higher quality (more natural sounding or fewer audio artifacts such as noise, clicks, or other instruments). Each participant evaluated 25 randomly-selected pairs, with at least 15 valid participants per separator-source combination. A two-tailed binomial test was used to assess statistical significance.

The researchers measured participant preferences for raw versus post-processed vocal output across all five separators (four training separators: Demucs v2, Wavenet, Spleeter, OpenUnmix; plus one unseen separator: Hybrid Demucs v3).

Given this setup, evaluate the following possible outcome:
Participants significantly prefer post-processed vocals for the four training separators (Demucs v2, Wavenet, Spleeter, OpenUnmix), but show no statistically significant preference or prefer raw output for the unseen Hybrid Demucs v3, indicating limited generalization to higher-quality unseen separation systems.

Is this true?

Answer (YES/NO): NO